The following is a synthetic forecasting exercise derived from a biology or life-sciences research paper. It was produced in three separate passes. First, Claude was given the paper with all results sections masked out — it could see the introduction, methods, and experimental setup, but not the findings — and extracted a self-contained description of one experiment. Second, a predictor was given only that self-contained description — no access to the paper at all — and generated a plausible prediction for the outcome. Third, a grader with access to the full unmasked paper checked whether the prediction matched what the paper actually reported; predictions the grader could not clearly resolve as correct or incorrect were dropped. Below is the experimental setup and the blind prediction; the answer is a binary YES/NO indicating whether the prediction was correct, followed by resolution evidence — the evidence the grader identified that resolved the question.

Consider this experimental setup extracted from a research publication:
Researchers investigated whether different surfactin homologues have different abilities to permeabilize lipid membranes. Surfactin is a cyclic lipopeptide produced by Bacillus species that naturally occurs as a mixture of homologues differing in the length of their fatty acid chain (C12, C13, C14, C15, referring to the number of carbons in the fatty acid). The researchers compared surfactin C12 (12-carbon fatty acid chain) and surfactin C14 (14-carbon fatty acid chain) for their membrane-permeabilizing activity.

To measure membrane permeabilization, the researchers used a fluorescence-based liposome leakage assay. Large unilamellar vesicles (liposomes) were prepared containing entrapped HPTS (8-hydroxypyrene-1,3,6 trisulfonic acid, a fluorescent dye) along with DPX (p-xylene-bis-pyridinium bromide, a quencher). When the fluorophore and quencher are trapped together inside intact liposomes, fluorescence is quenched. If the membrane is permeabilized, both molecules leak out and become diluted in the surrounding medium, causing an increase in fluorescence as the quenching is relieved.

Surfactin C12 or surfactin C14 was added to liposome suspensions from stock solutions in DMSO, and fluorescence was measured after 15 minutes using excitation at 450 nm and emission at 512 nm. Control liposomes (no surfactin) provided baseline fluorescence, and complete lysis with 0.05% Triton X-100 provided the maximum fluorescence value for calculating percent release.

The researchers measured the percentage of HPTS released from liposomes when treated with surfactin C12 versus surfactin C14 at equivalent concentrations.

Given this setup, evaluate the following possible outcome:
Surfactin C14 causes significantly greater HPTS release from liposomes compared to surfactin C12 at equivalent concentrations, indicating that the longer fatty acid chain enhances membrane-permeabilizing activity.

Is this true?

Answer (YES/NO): YES